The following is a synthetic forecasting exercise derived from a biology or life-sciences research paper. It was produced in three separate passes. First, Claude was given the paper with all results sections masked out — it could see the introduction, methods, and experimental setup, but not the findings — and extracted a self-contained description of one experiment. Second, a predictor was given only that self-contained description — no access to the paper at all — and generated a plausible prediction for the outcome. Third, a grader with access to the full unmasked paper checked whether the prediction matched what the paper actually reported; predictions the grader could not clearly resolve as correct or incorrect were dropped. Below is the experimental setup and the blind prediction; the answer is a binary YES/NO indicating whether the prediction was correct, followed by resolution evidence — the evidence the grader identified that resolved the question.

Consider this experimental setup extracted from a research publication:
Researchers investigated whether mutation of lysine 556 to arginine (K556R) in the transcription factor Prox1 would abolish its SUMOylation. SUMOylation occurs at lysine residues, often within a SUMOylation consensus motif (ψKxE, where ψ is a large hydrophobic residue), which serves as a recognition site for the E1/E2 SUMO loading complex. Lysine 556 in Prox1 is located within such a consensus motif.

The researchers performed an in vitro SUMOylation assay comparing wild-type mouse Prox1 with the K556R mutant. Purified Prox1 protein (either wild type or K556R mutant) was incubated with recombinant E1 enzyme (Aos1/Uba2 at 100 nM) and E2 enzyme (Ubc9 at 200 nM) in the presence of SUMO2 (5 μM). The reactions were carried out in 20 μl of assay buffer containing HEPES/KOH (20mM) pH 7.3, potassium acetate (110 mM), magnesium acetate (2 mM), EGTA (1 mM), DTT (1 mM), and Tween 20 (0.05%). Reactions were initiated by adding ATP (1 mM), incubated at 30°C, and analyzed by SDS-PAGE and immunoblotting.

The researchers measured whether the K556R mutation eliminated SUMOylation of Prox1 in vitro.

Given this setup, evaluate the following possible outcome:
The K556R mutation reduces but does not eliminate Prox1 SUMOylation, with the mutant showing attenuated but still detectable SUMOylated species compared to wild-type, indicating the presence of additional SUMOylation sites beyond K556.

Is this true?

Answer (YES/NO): NO